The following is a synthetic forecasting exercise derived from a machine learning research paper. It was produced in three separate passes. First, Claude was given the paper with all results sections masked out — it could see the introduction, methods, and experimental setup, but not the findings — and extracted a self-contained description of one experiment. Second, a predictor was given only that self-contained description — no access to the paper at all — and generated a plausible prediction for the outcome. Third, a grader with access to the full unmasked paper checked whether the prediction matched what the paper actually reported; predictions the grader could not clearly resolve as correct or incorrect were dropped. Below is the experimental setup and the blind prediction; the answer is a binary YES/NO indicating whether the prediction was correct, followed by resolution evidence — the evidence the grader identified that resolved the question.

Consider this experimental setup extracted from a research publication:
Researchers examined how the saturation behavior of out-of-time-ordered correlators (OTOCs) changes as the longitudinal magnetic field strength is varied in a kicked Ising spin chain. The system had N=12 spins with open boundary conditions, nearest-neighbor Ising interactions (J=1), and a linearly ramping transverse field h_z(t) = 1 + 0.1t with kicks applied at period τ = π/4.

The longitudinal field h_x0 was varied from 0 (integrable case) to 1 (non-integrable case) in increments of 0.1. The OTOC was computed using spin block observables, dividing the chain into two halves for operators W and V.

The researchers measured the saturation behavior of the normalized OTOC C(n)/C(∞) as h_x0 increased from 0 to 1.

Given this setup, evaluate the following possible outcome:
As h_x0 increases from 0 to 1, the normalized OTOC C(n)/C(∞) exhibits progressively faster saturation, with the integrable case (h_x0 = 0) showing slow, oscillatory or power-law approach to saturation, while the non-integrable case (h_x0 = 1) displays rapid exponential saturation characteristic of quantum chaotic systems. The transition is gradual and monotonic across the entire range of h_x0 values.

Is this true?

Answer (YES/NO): NO